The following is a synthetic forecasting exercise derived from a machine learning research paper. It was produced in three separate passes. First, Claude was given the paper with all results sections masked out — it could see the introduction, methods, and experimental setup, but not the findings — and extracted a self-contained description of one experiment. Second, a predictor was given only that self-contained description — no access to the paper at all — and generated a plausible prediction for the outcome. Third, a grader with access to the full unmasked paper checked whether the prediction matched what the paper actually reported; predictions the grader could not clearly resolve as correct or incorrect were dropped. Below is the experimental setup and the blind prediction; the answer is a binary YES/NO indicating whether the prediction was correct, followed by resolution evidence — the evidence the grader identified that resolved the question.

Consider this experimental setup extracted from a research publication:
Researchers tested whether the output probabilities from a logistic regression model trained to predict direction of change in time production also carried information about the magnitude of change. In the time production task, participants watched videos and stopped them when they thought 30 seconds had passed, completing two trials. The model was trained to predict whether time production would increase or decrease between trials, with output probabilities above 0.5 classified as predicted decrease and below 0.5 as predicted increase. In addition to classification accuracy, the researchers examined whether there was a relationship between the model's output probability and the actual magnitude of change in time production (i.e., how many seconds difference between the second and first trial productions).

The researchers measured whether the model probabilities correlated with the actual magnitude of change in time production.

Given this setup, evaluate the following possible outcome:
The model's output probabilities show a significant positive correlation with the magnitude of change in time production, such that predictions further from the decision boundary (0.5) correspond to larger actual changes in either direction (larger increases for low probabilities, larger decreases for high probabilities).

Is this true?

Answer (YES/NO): NO